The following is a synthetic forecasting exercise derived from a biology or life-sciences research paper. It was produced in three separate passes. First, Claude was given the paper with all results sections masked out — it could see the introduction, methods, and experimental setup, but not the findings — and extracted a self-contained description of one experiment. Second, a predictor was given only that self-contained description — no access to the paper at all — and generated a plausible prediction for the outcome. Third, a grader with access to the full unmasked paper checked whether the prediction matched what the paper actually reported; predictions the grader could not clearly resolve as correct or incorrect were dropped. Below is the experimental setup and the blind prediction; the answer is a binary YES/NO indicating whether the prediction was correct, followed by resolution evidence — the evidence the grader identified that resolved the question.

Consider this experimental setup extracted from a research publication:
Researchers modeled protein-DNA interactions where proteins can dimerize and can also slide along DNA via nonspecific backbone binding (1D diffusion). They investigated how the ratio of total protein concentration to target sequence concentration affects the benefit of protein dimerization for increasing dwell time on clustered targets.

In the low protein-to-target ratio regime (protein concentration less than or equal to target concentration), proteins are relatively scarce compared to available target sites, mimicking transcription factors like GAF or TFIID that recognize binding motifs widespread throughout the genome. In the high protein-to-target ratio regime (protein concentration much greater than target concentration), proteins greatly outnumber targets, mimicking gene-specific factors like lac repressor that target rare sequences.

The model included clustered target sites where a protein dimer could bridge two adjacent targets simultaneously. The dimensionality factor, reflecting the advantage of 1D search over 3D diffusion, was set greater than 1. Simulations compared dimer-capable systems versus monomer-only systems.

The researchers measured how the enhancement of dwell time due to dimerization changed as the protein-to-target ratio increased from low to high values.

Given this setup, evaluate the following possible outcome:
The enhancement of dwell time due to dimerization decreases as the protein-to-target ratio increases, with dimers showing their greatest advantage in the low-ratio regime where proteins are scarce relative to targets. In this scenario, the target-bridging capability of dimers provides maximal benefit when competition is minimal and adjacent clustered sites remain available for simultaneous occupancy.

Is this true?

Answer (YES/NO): YES